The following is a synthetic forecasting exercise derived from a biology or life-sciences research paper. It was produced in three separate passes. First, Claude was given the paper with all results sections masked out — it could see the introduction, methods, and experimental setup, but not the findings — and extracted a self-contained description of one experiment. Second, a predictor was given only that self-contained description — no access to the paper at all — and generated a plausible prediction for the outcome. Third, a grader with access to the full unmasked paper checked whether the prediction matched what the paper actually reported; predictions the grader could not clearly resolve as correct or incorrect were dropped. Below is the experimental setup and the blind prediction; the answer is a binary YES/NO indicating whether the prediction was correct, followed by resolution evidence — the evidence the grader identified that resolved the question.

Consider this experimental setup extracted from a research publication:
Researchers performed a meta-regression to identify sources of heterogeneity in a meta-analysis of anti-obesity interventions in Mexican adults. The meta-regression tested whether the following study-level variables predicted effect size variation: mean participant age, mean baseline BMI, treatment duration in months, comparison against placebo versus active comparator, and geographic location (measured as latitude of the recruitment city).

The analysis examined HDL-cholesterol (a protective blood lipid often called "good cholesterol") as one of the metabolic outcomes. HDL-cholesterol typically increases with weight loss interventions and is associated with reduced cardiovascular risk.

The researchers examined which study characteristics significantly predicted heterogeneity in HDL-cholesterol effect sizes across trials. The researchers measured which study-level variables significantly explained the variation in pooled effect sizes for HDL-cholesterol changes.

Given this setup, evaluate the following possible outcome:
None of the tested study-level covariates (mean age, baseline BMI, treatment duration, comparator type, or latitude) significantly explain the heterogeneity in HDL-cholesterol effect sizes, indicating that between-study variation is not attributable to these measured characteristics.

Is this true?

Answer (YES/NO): NO